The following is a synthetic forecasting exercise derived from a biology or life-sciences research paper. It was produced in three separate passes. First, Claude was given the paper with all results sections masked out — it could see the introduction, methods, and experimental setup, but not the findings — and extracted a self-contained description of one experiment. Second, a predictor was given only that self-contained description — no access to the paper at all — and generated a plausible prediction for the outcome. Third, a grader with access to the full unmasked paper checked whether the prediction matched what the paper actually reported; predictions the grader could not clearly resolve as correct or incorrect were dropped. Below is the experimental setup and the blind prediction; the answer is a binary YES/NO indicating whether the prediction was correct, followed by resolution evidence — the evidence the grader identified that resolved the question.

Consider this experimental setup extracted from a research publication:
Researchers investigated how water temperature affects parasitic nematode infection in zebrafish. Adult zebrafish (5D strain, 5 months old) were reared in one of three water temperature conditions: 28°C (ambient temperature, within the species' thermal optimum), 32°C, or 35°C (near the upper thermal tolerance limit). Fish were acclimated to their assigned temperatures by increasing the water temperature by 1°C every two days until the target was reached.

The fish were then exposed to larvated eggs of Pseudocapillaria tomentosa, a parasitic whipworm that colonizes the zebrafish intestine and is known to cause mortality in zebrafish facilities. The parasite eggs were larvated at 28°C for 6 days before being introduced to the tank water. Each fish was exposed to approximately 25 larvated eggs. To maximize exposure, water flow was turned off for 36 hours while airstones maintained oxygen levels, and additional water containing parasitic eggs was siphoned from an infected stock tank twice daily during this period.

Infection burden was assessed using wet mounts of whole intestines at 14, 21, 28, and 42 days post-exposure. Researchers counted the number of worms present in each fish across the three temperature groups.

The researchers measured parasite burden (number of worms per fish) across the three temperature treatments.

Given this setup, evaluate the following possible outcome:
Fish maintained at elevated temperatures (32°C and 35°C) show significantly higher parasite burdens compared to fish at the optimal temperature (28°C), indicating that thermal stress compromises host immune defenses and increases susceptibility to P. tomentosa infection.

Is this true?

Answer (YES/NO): NO